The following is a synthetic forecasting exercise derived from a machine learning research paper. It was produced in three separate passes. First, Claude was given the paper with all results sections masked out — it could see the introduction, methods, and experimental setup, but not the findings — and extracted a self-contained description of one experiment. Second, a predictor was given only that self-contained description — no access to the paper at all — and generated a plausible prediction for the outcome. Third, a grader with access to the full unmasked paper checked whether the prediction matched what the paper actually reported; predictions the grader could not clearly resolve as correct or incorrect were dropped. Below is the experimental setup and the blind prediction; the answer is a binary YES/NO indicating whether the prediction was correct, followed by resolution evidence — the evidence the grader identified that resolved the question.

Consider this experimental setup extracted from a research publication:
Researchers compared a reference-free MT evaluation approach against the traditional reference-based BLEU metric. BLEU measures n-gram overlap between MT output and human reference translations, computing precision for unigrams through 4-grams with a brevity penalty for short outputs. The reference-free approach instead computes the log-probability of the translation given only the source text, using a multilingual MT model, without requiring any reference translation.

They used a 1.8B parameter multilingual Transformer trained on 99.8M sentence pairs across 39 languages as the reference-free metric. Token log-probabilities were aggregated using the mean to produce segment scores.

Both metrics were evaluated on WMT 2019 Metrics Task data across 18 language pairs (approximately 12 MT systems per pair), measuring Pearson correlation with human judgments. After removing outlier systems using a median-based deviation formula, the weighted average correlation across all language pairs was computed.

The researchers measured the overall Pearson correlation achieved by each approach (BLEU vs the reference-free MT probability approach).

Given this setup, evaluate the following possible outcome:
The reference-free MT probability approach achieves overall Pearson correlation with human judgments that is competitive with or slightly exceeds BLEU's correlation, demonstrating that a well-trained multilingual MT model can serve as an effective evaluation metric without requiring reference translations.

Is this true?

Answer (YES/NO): YES